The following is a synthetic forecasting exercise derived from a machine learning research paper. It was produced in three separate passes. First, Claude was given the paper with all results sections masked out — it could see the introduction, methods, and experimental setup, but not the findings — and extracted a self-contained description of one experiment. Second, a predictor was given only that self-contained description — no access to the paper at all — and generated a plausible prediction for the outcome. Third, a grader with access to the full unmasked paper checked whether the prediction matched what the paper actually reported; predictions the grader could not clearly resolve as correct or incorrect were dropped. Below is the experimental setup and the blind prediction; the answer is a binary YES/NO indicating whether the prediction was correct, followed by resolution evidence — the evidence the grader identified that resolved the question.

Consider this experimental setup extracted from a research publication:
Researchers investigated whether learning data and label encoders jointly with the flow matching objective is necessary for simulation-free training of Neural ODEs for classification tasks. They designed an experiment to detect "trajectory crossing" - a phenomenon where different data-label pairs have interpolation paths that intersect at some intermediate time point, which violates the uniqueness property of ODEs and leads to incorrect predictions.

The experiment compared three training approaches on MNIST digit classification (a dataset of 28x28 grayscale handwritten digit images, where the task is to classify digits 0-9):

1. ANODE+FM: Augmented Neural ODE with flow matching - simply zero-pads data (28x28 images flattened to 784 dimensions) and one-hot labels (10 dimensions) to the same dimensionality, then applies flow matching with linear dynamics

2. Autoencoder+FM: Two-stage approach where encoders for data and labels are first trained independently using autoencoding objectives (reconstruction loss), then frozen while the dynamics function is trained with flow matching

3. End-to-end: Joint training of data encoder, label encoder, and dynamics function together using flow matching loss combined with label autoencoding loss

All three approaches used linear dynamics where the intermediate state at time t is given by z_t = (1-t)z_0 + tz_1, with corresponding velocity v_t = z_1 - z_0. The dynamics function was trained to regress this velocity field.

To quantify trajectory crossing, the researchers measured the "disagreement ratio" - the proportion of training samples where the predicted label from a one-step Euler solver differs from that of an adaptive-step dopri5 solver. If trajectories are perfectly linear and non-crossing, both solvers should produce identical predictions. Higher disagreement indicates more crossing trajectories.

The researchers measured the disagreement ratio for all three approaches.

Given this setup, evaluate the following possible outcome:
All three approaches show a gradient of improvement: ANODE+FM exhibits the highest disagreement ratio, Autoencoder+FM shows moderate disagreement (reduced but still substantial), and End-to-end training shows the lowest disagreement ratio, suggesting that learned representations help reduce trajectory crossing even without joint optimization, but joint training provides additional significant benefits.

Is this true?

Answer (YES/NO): YES